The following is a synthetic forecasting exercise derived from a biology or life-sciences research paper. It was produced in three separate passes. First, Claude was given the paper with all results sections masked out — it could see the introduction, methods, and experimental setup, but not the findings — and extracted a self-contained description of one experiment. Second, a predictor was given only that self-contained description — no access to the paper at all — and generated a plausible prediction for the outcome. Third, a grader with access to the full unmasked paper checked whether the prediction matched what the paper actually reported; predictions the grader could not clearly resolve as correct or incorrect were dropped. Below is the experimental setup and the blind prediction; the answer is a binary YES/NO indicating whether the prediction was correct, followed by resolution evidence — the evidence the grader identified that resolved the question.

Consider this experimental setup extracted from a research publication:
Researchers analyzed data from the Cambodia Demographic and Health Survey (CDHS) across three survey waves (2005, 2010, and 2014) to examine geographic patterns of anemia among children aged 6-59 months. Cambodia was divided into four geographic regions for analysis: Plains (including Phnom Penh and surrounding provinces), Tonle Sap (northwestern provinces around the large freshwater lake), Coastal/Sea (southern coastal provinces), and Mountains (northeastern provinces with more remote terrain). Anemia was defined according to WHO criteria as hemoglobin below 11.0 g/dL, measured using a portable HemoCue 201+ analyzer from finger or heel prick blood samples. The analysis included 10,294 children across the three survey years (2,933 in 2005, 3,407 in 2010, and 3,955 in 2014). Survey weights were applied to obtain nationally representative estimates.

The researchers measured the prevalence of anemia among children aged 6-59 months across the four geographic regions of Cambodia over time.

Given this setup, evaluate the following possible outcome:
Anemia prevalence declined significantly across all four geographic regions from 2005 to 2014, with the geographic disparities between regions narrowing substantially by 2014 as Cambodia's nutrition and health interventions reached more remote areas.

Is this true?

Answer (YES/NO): NO